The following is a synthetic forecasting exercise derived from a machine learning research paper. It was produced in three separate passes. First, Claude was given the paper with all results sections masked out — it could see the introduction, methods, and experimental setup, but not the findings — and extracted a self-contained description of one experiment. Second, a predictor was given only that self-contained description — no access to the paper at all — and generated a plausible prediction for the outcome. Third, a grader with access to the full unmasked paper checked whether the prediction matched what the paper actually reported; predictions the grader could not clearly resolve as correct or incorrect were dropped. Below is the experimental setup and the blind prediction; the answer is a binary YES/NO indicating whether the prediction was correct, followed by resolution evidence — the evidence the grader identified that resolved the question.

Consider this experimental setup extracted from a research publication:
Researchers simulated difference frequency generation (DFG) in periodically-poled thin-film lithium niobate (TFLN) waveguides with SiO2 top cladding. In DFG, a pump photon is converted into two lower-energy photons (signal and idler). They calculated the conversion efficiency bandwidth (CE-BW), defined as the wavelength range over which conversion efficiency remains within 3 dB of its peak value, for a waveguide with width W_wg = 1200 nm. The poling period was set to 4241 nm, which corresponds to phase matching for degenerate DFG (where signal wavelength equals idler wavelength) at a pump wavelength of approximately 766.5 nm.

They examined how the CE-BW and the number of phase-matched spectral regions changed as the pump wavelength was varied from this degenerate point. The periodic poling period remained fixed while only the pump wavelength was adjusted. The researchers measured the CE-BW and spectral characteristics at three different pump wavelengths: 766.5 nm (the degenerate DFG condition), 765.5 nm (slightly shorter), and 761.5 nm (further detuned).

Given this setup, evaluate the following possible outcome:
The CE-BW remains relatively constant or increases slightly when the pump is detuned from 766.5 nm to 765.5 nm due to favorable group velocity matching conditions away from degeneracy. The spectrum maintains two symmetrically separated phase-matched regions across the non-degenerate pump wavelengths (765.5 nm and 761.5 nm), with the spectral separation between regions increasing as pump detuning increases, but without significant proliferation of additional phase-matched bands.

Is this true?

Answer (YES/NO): NO